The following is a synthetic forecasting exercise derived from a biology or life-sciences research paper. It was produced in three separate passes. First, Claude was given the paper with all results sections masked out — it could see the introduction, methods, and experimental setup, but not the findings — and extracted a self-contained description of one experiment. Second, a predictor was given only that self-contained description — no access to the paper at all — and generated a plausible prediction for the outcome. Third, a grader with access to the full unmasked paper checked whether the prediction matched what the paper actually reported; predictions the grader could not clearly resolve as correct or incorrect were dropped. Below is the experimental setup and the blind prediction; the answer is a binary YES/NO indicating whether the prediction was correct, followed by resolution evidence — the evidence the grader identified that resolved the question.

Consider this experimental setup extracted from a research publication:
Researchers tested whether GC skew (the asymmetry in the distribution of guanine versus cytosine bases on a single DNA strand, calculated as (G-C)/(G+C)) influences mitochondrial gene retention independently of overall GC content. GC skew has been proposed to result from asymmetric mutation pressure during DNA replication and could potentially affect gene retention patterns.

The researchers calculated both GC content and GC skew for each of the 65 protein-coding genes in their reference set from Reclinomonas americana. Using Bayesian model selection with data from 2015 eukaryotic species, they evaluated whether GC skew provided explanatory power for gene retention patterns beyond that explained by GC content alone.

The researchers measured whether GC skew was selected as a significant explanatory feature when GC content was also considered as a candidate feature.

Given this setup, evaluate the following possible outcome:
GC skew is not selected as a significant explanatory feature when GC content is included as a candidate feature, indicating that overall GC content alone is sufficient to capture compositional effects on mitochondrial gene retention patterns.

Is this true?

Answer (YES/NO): YES